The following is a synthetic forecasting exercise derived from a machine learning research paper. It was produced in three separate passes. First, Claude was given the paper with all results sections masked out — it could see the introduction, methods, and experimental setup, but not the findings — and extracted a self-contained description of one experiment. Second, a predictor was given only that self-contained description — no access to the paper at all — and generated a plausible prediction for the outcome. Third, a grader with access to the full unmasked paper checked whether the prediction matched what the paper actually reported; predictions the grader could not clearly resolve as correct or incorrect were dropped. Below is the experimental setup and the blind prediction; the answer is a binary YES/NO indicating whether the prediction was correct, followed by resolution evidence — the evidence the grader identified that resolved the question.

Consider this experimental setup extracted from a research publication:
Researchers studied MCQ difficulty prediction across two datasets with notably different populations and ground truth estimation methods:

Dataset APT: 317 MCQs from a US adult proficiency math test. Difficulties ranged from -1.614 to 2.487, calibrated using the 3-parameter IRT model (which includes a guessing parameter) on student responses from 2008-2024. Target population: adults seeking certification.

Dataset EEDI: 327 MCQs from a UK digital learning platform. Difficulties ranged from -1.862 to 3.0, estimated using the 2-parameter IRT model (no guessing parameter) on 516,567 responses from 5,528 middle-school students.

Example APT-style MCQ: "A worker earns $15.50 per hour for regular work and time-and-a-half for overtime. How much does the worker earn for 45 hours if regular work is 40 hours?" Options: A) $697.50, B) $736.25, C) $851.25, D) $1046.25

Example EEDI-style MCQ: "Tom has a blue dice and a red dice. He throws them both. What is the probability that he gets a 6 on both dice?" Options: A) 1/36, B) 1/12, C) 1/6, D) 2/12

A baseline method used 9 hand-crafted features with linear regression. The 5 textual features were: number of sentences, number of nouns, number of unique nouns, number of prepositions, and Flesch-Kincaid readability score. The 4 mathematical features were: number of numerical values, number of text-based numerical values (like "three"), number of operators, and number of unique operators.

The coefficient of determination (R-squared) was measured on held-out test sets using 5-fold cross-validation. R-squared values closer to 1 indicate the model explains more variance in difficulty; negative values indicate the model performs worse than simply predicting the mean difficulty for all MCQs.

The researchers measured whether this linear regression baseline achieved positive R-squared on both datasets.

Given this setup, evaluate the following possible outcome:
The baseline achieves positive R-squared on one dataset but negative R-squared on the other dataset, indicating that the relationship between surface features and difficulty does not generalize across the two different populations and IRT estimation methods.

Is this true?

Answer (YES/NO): NO